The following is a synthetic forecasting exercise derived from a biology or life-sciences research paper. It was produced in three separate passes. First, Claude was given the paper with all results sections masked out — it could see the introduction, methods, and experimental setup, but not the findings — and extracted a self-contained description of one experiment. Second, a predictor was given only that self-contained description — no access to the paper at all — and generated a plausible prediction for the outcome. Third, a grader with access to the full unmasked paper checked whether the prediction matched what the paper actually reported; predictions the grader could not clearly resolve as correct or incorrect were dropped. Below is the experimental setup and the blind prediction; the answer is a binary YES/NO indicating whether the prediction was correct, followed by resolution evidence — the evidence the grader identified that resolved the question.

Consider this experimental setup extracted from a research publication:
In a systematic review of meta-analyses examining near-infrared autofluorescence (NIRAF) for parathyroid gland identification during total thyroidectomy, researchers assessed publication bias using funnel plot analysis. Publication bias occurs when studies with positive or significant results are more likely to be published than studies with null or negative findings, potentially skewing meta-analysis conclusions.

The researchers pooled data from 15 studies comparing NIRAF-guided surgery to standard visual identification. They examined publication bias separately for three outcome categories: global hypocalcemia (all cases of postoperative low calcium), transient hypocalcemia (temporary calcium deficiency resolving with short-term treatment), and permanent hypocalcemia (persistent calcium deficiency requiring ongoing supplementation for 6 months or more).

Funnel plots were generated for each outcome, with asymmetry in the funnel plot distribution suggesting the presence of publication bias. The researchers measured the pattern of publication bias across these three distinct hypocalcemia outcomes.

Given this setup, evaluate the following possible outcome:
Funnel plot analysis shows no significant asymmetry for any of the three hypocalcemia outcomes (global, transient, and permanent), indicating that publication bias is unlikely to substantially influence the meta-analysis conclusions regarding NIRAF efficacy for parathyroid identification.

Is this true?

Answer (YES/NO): NO